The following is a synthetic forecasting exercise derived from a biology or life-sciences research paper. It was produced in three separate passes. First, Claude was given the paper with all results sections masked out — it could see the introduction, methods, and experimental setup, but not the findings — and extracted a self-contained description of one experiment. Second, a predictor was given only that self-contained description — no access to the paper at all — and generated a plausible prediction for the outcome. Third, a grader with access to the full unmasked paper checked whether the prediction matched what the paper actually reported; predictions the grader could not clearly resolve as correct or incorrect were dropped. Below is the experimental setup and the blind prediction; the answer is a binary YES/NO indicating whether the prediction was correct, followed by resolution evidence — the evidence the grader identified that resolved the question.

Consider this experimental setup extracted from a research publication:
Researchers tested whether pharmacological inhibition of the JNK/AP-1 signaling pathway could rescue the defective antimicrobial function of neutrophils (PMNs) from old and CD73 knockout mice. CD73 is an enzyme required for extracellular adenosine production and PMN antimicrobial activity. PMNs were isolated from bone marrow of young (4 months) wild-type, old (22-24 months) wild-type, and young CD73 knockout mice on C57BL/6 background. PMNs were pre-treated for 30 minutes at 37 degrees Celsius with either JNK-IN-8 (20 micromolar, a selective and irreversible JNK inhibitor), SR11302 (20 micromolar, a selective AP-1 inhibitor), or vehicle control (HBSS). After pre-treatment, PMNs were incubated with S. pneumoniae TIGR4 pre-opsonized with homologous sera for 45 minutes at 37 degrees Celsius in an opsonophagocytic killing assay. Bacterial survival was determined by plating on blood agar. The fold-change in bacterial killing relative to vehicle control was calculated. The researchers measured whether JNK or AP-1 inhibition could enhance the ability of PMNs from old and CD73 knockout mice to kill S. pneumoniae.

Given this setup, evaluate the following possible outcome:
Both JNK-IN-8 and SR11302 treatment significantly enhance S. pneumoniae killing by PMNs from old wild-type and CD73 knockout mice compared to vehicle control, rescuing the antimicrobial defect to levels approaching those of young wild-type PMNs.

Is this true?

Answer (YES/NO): NO